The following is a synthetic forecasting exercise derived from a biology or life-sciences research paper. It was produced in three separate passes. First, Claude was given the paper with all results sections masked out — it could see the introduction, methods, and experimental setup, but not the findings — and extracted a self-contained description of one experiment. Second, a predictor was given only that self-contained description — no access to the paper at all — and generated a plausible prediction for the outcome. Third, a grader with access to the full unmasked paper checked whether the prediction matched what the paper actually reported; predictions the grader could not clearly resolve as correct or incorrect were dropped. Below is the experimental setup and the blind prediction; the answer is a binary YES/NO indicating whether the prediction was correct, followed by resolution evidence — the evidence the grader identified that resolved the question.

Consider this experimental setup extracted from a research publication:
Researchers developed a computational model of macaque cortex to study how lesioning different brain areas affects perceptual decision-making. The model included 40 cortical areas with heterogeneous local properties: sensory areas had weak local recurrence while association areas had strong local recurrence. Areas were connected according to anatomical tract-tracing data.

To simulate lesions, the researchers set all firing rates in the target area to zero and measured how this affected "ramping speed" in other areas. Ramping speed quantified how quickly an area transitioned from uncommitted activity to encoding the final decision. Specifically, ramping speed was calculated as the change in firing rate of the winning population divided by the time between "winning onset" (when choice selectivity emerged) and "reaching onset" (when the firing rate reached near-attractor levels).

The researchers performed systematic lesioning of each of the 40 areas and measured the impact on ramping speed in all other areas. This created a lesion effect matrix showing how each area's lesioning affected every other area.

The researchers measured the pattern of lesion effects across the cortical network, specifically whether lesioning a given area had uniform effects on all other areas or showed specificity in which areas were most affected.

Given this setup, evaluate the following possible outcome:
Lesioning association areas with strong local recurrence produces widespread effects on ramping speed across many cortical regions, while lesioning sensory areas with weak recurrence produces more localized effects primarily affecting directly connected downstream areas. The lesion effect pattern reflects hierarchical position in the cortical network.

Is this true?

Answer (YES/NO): NO